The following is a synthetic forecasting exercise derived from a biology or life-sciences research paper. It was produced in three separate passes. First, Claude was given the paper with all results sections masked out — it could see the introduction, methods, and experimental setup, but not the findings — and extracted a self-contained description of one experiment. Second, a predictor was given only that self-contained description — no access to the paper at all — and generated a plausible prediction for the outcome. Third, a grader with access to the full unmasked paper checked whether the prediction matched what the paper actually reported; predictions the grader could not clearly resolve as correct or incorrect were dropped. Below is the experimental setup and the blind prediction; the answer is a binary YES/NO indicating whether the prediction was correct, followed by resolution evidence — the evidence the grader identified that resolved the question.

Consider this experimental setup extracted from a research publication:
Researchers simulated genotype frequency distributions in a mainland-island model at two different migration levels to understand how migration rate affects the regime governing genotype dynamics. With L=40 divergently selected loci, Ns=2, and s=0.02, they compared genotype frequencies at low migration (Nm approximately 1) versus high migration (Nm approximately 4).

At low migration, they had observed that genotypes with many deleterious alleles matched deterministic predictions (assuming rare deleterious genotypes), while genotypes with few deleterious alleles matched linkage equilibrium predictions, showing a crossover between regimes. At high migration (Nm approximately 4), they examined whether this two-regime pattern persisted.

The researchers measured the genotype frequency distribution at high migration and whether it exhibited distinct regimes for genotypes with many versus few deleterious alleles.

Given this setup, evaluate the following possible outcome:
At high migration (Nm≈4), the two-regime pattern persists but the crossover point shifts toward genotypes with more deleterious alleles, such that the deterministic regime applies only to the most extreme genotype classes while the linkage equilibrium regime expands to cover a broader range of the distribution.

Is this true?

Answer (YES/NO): NO